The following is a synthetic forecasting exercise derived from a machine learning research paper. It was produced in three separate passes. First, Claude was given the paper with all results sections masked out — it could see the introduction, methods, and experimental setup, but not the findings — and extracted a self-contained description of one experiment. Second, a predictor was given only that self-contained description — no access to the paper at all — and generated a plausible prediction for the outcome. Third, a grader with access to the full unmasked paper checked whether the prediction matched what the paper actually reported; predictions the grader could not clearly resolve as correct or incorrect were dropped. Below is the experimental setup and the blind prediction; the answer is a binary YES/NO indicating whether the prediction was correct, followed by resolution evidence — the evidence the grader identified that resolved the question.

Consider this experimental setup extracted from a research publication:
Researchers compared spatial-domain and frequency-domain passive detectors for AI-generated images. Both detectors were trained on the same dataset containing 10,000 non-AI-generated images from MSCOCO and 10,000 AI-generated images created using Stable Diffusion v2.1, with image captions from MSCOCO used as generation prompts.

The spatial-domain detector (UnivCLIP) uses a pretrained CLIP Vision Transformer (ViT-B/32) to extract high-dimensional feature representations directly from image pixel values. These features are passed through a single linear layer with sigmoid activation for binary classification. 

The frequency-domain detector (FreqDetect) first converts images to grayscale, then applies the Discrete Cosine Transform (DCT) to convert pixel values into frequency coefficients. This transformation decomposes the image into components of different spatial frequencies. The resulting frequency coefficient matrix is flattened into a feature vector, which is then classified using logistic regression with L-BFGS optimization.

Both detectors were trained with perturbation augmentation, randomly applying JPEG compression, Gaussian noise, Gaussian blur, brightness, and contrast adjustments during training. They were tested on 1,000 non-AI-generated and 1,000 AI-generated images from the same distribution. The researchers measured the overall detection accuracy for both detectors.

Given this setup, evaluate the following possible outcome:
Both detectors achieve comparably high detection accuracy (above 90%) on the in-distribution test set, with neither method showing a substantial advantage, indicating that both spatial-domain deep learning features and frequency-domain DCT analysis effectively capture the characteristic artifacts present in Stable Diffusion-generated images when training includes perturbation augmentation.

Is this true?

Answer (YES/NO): NO